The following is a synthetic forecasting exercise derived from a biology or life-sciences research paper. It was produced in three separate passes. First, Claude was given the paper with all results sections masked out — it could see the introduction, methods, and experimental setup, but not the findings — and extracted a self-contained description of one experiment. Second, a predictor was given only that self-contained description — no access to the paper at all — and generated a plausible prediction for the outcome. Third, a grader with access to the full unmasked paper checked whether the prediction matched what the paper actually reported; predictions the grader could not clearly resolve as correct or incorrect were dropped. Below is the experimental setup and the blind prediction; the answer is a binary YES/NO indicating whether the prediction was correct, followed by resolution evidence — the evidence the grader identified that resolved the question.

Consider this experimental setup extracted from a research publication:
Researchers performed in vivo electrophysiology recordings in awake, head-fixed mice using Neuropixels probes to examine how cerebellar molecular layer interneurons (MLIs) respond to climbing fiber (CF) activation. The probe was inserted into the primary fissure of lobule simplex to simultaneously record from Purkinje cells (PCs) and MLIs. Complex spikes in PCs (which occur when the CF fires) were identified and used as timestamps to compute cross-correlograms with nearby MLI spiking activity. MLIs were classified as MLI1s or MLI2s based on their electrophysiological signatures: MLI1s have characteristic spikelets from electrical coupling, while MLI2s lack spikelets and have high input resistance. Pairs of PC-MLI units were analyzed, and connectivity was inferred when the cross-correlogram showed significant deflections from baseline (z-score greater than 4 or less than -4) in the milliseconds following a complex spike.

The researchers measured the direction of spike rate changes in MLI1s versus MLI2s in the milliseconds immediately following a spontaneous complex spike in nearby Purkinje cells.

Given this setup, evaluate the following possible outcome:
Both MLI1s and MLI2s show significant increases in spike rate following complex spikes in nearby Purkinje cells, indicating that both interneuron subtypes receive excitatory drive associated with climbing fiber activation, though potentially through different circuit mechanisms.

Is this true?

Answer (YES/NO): NO